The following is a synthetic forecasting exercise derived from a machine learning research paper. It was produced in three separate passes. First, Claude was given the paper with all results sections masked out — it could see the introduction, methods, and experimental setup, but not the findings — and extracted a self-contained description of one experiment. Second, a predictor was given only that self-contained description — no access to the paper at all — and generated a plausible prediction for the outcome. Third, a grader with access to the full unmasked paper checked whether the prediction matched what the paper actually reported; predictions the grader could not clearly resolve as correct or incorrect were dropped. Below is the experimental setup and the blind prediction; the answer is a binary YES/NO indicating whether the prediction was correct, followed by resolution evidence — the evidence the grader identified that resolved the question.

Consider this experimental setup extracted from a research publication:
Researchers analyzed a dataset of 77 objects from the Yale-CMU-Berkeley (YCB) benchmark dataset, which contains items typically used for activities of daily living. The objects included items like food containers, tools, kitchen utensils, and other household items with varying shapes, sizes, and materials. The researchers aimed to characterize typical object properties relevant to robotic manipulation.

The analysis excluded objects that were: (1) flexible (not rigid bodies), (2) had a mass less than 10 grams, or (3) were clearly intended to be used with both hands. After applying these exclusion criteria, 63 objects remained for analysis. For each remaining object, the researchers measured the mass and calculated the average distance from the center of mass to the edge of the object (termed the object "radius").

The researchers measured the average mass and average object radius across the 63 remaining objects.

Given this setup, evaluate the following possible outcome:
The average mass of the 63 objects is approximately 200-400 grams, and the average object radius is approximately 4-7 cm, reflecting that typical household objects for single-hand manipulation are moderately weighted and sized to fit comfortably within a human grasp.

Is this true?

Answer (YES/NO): NO